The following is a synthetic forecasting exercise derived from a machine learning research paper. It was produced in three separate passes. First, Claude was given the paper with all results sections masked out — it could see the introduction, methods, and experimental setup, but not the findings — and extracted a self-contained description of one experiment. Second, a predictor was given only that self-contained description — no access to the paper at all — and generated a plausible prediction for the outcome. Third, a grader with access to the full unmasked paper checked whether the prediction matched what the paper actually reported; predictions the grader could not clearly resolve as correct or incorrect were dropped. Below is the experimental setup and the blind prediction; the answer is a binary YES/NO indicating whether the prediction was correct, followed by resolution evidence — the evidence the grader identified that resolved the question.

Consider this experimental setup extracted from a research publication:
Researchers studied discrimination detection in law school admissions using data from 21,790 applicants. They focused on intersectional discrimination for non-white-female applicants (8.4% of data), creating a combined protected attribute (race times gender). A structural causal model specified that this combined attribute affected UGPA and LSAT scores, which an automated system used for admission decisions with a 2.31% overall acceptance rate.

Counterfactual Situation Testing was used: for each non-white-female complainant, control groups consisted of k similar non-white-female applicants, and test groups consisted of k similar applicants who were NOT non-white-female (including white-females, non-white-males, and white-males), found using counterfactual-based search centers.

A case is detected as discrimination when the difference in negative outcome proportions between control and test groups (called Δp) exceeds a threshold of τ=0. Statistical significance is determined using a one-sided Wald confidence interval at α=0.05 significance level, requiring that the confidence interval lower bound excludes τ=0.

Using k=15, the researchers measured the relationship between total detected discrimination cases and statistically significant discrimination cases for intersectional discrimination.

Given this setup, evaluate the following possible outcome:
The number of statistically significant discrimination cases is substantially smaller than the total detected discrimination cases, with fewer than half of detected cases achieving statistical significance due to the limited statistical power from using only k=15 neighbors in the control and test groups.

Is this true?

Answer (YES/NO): NO